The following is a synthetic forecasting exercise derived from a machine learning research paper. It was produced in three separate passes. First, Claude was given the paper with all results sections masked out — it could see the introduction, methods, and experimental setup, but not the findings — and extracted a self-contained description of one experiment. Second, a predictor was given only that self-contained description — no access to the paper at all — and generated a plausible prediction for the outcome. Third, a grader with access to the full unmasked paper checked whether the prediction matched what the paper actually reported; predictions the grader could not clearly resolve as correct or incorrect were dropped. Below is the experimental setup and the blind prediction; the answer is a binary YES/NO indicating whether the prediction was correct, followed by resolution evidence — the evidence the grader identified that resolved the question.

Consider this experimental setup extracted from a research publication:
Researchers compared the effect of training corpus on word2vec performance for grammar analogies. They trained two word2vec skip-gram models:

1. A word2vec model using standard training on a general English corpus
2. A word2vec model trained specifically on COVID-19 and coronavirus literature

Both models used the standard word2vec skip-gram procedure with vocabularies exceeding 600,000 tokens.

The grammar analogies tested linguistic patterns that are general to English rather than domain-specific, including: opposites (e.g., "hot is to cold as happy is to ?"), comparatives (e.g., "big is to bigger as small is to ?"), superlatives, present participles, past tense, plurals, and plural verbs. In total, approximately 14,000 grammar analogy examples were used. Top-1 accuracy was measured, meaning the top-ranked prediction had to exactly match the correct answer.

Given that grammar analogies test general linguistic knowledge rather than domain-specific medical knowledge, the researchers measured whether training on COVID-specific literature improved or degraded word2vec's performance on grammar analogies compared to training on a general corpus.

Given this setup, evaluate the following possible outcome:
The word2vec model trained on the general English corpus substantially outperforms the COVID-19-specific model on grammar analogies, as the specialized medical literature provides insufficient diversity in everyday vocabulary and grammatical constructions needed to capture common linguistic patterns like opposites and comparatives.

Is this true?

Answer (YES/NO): NO